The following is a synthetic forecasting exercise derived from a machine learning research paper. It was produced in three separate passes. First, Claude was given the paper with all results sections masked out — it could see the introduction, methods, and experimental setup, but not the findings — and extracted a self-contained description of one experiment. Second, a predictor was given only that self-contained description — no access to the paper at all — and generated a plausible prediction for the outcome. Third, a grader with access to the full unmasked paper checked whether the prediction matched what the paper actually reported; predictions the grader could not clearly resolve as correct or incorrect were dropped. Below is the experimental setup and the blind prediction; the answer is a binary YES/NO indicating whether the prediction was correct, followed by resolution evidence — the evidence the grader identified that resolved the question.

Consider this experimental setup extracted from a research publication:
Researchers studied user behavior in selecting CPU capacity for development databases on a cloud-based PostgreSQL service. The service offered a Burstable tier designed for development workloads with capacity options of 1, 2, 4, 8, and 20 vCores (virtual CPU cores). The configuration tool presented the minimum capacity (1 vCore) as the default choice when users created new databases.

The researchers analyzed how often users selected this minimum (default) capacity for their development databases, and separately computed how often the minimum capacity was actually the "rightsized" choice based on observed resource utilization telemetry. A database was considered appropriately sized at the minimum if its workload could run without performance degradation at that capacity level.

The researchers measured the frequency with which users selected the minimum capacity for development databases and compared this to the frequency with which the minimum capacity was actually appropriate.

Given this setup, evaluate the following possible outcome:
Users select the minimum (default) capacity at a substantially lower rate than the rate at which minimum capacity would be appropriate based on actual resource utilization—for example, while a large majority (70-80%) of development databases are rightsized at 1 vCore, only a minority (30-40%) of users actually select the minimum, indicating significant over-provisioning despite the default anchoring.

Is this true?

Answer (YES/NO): NO